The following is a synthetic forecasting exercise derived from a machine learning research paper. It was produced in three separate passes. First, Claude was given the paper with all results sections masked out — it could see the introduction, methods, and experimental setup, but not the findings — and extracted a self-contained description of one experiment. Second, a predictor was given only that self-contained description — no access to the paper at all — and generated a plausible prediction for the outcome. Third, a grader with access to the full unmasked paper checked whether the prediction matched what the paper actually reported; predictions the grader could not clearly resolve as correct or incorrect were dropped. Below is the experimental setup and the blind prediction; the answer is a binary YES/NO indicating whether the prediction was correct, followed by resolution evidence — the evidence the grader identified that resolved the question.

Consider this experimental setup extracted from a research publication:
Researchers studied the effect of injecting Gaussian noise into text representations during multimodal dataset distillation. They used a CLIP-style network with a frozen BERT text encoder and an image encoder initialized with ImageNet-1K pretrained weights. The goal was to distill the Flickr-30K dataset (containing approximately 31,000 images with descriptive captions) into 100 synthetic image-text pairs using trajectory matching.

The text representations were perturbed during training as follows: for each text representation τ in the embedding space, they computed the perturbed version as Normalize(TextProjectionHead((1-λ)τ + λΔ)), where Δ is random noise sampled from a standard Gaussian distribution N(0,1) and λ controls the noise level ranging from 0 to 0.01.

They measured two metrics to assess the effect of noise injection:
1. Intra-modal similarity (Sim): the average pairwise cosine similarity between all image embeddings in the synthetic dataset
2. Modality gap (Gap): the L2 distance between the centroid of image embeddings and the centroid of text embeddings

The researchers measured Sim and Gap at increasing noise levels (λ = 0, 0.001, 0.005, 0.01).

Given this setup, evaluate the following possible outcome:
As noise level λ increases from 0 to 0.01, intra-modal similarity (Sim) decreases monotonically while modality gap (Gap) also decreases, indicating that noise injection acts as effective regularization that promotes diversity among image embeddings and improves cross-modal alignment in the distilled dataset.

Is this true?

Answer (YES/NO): NO